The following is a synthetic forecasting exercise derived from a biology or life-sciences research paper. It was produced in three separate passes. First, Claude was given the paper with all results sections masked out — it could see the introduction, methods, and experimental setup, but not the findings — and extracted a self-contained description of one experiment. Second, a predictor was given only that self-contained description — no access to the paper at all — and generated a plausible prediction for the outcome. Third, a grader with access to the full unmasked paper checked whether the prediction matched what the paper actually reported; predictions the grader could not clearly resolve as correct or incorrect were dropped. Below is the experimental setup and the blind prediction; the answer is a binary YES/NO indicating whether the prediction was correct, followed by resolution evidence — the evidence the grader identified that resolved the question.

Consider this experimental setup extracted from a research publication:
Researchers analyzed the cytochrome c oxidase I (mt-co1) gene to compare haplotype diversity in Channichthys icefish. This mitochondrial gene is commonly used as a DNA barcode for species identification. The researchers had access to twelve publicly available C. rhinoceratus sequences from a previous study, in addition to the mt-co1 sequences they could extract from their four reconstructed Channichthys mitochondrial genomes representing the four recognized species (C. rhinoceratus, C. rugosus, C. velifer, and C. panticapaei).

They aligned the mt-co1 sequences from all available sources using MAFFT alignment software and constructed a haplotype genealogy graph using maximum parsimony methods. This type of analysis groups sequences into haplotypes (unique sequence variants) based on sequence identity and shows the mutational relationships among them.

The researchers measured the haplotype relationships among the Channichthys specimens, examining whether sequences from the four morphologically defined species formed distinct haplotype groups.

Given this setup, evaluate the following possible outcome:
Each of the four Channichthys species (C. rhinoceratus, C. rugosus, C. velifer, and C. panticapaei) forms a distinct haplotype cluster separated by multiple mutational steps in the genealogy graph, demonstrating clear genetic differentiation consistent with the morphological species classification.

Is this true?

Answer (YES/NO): NO